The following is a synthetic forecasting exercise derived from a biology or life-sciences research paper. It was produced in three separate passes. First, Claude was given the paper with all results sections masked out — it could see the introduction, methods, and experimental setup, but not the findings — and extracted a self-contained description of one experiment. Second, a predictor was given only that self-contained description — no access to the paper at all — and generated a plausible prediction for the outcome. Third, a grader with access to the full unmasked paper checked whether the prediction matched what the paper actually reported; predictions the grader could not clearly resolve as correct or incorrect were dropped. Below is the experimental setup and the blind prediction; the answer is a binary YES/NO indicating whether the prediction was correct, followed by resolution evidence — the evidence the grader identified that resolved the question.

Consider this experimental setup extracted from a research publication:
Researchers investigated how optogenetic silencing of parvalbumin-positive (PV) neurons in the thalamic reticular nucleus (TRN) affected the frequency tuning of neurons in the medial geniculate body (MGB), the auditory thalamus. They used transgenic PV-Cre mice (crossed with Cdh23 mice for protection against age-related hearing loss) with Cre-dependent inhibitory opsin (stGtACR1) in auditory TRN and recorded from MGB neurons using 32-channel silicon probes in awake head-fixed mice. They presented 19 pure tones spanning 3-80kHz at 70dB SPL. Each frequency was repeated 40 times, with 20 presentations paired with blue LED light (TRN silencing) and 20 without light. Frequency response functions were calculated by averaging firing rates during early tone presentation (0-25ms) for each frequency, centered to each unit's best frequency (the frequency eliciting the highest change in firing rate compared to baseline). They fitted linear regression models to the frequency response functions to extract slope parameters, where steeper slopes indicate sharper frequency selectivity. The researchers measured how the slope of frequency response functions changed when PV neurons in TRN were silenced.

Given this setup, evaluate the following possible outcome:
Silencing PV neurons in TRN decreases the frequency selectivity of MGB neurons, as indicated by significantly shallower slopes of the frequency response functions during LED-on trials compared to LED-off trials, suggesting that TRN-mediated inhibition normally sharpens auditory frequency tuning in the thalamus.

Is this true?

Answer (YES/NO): NO